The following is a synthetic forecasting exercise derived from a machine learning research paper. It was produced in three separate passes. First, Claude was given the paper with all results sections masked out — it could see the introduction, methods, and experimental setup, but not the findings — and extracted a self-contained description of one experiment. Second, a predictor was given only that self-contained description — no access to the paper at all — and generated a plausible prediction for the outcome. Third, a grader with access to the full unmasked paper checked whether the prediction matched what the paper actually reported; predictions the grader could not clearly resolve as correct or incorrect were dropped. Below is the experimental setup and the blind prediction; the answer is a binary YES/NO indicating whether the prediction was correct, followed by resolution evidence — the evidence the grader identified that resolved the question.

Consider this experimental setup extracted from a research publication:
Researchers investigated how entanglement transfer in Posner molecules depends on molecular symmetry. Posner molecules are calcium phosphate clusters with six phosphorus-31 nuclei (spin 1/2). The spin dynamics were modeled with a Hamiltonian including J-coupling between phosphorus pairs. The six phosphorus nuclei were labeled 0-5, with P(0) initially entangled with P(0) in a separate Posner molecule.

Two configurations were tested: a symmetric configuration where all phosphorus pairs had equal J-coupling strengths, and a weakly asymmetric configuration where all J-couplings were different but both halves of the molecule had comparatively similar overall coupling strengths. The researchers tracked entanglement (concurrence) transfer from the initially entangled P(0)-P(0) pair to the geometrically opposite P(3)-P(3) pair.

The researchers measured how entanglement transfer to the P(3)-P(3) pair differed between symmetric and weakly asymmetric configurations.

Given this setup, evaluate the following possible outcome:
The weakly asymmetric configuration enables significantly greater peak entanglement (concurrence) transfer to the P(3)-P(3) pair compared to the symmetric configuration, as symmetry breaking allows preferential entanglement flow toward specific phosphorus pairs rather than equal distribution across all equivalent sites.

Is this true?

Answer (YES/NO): NO